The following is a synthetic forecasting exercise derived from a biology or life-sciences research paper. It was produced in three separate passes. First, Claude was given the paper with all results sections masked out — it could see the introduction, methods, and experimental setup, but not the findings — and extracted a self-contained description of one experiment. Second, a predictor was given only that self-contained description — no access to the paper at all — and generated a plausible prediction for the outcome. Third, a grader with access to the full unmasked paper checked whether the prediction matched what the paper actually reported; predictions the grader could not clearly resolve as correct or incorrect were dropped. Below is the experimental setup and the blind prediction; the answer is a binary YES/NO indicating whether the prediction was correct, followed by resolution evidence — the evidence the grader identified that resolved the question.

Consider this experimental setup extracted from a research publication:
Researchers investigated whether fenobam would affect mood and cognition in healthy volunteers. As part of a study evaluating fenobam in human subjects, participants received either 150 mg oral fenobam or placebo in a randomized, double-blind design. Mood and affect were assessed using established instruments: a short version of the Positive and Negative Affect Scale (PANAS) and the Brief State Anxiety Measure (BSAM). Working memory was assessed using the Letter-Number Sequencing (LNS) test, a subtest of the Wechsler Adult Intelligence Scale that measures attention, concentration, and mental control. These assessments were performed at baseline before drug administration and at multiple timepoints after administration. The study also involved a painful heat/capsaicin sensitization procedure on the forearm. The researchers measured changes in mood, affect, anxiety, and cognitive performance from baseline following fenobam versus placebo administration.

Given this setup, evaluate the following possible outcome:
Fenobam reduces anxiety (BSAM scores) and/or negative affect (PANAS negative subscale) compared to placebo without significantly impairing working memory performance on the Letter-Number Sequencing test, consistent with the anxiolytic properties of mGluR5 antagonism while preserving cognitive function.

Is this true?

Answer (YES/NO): NO